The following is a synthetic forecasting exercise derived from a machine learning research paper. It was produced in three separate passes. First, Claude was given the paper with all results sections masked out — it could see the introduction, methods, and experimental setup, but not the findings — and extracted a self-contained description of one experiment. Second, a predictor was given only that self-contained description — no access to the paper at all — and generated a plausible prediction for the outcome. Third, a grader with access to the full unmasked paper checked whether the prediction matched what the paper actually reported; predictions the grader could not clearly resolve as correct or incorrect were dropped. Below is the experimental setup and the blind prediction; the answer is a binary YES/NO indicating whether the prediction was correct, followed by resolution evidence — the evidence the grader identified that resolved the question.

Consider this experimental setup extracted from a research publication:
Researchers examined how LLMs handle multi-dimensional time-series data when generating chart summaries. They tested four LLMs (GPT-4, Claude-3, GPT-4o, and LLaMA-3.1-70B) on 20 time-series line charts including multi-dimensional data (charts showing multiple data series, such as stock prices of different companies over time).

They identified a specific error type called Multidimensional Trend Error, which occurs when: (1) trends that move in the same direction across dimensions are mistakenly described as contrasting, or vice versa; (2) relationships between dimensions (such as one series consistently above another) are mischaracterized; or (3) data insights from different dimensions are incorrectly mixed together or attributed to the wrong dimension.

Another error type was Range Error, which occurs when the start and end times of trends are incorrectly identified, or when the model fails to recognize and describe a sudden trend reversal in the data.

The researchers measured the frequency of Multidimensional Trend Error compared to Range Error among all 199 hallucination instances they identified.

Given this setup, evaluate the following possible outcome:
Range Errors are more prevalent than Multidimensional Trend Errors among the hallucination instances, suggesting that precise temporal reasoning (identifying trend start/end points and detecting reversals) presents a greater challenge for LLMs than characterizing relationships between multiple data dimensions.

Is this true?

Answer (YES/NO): NO